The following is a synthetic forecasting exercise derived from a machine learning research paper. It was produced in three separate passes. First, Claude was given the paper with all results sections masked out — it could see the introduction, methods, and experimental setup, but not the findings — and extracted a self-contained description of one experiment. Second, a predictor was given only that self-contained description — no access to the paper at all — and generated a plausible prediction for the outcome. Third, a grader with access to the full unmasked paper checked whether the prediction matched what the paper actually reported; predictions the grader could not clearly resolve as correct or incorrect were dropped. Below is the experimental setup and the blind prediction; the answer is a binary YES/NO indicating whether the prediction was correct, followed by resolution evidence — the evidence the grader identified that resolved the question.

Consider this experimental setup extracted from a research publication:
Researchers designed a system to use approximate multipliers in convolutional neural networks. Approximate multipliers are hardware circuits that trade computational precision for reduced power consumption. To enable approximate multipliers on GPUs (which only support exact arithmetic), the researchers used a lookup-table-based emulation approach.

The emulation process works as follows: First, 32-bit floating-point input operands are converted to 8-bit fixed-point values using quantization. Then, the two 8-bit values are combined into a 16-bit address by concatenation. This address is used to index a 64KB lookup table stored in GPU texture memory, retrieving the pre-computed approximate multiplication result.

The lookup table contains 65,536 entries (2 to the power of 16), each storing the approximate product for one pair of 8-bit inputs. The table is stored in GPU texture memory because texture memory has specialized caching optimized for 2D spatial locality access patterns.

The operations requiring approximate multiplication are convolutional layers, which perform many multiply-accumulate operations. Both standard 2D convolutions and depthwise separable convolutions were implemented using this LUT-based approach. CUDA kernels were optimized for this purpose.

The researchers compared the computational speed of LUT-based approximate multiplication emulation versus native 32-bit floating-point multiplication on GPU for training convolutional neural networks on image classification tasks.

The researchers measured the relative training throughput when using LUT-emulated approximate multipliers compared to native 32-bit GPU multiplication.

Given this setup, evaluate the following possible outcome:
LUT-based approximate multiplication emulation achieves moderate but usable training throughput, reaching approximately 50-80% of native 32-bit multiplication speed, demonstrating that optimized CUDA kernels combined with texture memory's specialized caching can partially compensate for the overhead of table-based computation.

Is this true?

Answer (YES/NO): NO